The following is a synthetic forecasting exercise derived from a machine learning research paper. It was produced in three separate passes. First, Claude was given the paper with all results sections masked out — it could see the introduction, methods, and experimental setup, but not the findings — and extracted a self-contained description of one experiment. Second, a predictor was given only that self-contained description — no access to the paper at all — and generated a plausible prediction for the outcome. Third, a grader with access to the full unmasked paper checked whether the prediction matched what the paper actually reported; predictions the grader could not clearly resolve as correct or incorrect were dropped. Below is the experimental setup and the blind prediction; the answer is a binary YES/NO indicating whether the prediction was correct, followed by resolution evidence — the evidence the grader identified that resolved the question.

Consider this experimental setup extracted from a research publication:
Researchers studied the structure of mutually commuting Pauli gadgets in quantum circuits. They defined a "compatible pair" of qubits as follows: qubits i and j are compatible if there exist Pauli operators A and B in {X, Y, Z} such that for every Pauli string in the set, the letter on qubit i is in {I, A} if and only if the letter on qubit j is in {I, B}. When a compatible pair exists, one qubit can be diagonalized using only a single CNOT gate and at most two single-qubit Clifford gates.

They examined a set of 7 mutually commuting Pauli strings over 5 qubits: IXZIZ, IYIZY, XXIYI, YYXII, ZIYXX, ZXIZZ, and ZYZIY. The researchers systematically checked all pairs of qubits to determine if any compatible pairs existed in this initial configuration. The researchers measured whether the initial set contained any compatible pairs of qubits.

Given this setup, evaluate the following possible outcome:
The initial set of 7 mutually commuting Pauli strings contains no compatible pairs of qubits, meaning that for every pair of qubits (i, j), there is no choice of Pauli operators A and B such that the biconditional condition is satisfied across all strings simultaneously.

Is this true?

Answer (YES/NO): YES